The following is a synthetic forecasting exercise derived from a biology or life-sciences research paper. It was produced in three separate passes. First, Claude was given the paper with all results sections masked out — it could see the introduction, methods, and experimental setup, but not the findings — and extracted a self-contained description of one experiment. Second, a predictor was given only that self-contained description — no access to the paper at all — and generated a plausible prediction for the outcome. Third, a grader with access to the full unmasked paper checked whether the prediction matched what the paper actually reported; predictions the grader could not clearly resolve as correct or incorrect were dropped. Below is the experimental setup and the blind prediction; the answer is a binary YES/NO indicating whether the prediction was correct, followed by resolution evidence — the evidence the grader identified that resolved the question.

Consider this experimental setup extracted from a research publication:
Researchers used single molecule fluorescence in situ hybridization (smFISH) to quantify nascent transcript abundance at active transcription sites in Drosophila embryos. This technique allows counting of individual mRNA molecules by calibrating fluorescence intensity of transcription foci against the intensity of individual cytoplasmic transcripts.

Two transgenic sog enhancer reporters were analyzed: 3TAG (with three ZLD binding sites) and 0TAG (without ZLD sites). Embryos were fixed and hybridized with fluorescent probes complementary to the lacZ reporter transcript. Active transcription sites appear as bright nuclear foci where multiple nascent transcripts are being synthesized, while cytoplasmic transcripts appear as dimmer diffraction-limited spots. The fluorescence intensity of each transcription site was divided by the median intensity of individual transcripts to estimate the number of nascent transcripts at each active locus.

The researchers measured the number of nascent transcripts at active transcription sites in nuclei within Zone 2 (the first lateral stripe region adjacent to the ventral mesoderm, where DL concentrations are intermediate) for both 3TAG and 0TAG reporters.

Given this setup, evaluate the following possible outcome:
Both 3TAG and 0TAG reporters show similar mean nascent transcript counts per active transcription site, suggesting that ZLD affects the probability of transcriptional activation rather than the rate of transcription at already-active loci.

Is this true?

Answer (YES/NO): NO